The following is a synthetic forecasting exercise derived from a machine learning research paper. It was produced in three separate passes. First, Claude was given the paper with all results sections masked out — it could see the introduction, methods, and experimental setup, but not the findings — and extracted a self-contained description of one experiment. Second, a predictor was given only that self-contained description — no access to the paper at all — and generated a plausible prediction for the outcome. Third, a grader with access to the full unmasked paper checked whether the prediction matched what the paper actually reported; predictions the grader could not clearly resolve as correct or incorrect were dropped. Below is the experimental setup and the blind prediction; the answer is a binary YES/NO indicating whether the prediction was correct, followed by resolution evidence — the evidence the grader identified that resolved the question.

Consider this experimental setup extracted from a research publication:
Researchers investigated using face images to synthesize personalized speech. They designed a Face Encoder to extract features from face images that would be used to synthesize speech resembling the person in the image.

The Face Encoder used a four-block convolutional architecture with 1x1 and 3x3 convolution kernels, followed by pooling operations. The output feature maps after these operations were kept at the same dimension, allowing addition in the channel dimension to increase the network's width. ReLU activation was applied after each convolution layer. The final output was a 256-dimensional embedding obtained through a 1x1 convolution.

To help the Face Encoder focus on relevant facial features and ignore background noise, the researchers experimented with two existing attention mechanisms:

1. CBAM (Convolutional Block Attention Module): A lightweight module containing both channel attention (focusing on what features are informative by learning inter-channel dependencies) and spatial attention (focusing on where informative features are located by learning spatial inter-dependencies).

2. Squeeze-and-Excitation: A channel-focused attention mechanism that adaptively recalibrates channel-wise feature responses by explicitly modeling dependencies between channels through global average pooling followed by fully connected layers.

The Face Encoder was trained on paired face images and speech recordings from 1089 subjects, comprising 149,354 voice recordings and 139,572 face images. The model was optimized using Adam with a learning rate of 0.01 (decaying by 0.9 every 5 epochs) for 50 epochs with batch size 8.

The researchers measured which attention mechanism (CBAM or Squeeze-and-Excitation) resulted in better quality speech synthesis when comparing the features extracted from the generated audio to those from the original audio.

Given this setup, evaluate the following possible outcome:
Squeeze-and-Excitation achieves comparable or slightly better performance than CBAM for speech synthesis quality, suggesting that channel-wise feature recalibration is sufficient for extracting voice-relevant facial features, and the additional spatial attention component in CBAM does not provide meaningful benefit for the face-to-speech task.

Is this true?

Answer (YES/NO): NO